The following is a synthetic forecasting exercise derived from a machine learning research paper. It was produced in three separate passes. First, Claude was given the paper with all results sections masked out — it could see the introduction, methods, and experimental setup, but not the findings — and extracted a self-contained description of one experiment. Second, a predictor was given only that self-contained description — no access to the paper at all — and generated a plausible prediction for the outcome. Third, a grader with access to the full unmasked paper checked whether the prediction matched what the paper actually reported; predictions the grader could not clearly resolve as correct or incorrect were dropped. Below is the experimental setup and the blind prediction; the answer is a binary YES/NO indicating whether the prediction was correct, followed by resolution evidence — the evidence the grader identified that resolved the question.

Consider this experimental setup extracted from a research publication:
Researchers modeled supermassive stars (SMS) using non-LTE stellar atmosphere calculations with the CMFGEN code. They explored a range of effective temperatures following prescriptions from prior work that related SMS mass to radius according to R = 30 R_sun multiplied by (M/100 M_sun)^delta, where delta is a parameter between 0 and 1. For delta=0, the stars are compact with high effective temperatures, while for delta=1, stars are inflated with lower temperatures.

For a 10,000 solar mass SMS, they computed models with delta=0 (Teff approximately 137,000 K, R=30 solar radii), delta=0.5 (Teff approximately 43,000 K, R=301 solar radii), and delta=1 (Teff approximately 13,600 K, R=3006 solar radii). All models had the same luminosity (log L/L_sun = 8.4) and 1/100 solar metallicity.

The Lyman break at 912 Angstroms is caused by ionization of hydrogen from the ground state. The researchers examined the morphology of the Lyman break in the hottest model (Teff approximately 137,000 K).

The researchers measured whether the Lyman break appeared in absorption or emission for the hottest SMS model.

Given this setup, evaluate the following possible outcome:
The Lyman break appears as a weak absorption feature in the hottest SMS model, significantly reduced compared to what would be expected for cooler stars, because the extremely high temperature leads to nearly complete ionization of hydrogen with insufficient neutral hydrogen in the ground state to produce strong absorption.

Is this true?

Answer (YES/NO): NO